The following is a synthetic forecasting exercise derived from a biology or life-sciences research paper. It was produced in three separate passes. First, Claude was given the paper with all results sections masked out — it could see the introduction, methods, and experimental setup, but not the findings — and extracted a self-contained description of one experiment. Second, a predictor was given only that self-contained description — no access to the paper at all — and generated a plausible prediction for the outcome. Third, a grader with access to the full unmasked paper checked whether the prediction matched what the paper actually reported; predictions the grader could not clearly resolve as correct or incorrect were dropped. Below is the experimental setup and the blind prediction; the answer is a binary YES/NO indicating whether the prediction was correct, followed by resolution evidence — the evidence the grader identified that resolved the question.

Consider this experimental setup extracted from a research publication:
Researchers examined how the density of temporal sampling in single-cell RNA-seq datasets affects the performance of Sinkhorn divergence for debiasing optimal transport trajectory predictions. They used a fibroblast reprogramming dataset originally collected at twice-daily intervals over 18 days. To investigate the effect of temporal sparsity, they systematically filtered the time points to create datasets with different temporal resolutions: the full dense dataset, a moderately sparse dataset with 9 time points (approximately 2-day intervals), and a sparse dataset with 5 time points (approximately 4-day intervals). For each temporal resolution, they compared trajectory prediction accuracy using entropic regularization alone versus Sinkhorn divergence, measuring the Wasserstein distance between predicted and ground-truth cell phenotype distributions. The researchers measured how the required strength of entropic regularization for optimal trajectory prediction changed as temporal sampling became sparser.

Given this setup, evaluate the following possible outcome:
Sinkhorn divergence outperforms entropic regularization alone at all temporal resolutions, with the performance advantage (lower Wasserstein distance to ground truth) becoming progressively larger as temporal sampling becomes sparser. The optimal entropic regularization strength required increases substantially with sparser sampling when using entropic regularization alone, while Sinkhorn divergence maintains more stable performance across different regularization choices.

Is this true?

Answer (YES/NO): NO